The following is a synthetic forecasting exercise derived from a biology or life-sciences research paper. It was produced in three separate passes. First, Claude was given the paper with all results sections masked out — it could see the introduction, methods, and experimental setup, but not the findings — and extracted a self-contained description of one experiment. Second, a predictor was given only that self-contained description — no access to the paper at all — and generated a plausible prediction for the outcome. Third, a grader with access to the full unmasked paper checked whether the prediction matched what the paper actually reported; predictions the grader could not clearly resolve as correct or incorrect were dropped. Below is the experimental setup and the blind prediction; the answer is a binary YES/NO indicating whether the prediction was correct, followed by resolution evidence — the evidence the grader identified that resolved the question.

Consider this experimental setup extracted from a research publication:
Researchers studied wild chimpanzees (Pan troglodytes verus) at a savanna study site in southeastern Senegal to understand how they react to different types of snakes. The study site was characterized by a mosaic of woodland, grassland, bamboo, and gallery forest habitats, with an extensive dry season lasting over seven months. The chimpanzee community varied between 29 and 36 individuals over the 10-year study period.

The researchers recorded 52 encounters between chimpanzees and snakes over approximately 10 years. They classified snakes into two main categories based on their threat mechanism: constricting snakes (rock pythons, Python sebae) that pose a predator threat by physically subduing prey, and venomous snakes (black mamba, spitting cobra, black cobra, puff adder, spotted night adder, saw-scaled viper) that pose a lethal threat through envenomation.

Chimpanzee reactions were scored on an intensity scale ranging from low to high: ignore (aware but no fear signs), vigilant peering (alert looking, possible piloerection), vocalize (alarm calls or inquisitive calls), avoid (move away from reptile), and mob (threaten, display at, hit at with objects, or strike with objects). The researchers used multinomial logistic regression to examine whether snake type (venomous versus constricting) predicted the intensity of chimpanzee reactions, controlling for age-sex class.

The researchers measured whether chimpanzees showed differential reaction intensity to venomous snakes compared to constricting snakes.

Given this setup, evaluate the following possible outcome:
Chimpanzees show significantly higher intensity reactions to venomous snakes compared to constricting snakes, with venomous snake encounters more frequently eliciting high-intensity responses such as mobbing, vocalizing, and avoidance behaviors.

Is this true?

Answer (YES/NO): NO